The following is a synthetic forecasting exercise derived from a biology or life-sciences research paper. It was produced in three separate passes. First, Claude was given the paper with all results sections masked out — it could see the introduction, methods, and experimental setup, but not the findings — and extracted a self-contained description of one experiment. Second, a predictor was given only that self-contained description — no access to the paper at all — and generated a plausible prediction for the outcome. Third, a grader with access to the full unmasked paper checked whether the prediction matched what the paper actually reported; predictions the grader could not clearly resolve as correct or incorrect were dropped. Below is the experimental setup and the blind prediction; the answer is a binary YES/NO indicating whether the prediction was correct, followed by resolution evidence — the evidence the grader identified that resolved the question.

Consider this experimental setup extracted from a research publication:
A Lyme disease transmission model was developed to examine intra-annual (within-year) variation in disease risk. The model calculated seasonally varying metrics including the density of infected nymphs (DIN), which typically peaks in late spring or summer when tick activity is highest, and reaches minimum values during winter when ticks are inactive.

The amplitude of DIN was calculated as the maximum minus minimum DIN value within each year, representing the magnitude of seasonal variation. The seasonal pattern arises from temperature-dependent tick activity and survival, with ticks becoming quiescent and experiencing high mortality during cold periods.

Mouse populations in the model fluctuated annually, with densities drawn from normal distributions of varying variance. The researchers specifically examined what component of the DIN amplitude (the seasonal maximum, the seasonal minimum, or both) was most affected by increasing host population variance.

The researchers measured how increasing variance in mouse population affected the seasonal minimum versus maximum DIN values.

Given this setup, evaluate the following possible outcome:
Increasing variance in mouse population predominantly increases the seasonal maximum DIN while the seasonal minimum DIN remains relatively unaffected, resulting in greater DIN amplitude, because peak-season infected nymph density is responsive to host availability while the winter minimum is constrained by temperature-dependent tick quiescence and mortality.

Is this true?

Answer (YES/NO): YES